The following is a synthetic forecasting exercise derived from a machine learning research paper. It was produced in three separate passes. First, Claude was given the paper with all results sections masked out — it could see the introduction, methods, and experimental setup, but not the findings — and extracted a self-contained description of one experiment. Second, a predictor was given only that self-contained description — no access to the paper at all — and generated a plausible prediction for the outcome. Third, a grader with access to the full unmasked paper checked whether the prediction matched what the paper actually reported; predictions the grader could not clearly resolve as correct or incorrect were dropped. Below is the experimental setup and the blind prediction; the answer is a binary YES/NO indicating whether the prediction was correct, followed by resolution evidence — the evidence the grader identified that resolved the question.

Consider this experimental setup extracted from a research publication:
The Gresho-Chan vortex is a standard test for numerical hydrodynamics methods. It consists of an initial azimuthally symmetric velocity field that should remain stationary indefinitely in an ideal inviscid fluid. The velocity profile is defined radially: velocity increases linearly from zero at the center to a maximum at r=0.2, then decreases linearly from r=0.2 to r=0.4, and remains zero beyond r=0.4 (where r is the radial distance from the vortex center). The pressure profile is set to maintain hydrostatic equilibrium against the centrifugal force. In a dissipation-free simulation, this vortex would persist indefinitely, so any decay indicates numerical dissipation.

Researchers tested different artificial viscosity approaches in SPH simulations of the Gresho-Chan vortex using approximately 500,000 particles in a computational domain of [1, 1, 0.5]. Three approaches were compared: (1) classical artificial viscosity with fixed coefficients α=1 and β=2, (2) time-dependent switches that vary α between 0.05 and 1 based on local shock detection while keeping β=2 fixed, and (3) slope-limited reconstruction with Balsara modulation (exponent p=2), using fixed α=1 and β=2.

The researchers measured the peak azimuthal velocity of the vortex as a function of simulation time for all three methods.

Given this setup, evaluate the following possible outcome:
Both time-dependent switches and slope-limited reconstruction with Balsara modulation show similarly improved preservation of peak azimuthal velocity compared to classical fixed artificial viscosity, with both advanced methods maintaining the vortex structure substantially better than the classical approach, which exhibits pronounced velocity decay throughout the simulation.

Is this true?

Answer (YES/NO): NO